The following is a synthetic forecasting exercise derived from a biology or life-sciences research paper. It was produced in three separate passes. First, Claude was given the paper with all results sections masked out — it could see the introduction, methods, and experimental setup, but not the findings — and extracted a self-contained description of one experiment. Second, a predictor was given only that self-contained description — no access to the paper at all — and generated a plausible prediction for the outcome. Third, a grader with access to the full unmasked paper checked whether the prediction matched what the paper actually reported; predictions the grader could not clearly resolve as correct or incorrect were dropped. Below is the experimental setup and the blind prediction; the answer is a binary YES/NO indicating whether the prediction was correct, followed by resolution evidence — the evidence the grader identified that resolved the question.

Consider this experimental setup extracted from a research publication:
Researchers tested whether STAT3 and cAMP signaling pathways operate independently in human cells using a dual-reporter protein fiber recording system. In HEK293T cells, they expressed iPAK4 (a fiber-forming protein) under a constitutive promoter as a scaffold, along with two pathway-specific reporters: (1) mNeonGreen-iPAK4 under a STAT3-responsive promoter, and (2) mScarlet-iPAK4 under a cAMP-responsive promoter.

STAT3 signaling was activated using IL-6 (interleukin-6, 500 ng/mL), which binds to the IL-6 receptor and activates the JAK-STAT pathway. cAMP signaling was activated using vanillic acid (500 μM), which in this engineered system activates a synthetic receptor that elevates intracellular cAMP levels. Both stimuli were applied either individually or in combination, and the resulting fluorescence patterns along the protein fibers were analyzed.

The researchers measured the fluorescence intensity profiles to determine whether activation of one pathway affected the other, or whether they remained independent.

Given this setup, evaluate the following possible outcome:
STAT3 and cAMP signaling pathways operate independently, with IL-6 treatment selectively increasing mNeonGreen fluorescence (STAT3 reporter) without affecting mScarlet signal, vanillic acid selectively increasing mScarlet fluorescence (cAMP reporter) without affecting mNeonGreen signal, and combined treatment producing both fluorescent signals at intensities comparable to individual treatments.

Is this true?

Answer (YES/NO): YES